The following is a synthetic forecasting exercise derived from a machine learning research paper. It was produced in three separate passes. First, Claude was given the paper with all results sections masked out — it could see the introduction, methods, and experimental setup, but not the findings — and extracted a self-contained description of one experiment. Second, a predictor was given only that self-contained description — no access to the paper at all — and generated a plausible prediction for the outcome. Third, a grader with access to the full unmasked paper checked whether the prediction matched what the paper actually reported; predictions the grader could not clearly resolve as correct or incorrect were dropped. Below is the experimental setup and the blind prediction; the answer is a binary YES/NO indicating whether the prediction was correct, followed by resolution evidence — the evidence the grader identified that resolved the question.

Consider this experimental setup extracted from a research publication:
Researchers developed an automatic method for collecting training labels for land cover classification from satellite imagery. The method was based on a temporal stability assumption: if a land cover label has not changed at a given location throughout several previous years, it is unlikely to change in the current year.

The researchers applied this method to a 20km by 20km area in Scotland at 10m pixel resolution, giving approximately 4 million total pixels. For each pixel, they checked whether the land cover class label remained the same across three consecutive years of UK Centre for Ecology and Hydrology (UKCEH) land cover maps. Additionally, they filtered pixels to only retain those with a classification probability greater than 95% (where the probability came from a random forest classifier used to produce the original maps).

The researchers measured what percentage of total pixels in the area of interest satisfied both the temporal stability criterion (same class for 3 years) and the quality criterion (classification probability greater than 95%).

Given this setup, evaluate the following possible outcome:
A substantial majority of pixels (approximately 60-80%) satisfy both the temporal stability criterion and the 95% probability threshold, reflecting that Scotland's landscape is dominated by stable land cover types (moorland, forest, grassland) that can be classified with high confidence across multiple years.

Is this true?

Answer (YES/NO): NO